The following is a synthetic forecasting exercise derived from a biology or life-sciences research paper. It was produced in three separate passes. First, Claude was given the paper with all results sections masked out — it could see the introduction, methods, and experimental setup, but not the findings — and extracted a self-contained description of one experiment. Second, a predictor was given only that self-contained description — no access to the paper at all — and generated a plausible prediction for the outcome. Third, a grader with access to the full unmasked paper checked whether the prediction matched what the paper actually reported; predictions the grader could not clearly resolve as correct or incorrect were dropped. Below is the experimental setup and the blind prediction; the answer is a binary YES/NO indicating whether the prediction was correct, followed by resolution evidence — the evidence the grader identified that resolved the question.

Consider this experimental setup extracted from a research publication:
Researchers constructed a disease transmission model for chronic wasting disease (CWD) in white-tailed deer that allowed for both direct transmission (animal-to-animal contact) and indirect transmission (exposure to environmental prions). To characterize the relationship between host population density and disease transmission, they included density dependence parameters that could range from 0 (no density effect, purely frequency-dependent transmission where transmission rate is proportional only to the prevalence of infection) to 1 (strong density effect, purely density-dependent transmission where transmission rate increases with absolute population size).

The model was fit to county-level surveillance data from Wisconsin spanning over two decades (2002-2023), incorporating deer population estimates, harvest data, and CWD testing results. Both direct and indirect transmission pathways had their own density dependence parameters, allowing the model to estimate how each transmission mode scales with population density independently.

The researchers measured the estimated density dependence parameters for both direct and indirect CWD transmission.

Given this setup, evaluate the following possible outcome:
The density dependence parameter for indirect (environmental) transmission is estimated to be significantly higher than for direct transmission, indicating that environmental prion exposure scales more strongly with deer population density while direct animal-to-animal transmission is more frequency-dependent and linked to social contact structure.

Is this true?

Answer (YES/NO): NO